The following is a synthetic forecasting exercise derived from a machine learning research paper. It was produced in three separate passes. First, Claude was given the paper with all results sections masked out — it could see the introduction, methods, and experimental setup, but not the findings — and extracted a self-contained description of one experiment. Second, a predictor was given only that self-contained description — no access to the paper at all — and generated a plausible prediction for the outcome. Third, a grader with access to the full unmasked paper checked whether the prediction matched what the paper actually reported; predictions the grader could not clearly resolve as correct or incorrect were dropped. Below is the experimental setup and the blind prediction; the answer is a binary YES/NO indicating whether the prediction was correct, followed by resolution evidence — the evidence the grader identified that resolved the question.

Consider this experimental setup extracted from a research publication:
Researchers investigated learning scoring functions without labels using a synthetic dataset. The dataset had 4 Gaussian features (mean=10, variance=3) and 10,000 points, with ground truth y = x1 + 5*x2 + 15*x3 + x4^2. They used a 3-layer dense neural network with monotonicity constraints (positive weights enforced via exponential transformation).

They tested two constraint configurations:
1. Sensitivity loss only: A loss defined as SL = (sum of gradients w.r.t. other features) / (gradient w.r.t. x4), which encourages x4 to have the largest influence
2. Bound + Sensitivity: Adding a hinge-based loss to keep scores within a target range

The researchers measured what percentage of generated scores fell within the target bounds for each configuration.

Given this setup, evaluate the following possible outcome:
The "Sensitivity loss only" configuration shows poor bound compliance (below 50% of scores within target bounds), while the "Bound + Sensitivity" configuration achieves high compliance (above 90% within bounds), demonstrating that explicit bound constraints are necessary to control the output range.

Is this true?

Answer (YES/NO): YES